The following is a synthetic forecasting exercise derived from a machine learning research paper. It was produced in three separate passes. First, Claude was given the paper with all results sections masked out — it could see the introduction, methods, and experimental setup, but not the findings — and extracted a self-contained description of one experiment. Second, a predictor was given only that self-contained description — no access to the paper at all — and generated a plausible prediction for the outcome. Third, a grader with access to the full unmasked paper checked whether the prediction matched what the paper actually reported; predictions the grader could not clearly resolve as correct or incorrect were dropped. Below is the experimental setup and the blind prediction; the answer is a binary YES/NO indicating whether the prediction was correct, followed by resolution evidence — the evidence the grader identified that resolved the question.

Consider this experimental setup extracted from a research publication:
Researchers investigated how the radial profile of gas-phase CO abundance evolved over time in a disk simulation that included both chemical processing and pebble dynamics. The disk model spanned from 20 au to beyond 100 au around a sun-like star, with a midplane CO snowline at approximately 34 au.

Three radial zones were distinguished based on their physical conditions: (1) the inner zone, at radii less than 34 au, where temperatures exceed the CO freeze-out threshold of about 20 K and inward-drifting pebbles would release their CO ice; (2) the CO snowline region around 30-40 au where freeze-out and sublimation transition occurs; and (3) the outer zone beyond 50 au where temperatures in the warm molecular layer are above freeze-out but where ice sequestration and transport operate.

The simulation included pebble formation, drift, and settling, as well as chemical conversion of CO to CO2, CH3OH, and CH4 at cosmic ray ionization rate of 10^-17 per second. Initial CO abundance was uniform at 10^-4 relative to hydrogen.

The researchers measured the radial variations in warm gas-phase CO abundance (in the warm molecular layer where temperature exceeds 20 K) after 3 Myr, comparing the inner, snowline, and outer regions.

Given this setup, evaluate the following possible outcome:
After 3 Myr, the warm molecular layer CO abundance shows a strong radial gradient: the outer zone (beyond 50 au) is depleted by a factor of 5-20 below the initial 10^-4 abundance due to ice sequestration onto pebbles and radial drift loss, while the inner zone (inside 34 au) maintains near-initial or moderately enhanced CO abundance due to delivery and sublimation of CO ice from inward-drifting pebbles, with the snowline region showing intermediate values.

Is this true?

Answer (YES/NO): NO